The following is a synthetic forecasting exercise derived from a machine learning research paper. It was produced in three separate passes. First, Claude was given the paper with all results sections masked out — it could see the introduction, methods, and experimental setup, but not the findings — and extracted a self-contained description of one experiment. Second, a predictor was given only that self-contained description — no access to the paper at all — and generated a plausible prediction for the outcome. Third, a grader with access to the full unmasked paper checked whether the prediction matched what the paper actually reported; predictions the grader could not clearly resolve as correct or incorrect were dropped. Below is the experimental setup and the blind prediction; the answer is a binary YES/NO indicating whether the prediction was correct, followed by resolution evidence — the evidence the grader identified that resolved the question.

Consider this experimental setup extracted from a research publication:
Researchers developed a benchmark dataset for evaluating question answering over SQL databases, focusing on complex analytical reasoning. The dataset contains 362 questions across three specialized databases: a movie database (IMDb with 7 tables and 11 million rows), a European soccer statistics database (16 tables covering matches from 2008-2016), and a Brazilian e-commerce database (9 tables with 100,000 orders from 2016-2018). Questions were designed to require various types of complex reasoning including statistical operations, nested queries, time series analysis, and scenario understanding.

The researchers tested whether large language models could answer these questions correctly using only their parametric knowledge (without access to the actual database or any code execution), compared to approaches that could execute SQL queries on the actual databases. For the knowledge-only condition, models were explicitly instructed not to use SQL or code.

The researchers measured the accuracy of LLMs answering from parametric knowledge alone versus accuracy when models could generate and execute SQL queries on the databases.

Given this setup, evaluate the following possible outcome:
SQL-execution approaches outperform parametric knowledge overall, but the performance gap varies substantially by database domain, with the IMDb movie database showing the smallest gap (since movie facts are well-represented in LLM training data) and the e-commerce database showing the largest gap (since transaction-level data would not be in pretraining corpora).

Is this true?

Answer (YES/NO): NO